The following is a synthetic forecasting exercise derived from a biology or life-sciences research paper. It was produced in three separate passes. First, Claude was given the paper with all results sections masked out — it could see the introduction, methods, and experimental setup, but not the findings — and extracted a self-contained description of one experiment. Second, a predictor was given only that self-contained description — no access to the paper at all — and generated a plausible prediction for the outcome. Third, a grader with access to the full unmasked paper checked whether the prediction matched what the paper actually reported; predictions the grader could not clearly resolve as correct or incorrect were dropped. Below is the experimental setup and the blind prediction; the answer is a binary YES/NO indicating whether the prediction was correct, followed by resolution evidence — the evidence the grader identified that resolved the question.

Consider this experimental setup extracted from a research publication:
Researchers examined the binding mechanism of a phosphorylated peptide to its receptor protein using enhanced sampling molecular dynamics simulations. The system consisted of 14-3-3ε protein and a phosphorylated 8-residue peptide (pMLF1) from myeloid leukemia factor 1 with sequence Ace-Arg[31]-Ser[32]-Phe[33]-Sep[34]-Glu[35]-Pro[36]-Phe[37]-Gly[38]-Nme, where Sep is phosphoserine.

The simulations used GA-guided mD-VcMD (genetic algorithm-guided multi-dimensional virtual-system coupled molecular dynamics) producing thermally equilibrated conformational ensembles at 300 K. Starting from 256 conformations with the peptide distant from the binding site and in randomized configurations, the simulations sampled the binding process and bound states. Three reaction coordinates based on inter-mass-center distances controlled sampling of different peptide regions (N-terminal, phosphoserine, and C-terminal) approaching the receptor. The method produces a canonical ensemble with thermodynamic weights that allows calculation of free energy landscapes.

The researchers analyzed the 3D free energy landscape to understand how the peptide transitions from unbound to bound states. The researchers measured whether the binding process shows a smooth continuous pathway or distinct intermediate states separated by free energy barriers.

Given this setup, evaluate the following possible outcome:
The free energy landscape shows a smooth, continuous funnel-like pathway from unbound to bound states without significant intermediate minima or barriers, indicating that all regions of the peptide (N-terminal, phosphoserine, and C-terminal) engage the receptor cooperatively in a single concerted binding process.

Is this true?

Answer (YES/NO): NO